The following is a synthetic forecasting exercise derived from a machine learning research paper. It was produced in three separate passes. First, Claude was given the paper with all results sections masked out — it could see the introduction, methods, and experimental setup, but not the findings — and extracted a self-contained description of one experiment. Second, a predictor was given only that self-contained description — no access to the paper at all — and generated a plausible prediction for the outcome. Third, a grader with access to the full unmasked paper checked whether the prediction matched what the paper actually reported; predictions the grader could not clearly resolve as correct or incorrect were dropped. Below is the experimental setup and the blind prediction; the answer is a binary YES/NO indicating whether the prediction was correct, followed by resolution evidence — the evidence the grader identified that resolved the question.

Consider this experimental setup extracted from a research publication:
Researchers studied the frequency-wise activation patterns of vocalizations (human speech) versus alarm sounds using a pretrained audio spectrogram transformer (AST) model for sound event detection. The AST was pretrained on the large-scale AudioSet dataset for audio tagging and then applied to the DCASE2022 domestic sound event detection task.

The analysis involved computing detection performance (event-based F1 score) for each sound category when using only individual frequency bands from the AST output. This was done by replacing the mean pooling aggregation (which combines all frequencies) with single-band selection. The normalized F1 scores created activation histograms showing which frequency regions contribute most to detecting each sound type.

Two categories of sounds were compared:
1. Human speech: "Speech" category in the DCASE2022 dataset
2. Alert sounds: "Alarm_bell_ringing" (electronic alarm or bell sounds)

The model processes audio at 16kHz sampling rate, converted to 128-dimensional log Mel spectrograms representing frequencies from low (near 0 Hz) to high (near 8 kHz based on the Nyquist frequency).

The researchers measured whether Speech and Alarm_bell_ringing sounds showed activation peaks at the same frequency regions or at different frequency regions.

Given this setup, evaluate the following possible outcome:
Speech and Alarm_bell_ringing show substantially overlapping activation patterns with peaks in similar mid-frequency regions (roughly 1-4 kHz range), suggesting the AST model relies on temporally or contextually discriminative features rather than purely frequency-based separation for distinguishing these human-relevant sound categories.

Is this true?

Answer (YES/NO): NO